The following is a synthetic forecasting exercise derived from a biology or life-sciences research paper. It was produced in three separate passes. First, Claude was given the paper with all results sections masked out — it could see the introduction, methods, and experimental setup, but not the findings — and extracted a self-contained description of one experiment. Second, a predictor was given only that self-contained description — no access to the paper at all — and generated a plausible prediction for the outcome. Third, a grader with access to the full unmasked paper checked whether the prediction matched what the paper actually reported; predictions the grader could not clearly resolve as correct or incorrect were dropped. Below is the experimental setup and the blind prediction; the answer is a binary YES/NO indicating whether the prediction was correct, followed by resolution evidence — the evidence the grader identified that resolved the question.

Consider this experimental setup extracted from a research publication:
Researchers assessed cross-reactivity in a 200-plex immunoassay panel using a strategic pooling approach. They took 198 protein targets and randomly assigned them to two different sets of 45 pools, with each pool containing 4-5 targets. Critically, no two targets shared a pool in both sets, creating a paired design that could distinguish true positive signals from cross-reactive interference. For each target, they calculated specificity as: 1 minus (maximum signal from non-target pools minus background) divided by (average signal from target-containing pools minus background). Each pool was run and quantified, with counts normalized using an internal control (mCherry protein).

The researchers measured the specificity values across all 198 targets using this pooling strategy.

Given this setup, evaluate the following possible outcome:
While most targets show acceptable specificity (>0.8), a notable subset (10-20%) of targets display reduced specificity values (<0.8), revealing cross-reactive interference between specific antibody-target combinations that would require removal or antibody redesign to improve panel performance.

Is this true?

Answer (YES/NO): NO